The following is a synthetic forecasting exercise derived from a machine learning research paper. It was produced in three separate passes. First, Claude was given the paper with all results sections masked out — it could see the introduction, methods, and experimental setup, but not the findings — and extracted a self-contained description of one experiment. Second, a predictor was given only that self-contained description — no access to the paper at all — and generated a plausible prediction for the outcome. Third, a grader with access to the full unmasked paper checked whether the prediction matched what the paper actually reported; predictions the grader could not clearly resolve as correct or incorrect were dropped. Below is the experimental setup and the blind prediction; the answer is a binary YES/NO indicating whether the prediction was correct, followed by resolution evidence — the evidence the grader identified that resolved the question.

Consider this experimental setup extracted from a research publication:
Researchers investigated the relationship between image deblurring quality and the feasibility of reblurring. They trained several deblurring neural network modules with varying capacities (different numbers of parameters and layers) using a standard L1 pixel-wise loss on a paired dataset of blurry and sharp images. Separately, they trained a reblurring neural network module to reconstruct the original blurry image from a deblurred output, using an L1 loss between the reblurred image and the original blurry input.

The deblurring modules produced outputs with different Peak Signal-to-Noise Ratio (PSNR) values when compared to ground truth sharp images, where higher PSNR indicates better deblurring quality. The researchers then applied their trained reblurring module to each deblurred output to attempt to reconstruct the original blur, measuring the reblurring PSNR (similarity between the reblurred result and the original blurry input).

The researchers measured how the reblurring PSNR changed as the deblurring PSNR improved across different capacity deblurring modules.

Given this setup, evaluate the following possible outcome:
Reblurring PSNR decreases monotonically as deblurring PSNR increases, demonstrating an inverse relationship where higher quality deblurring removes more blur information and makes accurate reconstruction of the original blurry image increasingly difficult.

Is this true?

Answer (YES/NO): YES